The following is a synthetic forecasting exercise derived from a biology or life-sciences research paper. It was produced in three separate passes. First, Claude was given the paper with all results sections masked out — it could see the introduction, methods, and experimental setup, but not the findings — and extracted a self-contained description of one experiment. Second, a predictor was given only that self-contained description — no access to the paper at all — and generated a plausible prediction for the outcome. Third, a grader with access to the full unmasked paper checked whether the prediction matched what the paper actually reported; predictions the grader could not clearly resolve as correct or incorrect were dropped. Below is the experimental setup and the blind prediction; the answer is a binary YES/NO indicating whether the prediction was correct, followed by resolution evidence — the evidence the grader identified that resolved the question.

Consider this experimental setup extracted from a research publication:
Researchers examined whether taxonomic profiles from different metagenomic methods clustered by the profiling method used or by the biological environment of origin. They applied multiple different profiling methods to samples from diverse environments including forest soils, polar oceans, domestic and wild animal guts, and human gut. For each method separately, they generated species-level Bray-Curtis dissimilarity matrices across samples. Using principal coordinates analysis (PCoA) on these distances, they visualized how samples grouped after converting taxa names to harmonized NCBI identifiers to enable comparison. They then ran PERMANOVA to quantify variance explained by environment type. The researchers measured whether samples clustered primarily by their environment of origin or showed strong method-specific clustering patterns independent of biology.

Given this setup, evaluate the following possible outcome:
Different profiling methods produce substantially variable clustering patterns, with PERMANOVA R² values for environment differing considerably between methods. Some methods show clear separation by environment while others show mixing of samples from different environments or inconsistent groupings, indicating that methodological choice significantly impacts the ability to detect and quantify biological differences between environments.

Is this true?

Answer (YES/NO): YES